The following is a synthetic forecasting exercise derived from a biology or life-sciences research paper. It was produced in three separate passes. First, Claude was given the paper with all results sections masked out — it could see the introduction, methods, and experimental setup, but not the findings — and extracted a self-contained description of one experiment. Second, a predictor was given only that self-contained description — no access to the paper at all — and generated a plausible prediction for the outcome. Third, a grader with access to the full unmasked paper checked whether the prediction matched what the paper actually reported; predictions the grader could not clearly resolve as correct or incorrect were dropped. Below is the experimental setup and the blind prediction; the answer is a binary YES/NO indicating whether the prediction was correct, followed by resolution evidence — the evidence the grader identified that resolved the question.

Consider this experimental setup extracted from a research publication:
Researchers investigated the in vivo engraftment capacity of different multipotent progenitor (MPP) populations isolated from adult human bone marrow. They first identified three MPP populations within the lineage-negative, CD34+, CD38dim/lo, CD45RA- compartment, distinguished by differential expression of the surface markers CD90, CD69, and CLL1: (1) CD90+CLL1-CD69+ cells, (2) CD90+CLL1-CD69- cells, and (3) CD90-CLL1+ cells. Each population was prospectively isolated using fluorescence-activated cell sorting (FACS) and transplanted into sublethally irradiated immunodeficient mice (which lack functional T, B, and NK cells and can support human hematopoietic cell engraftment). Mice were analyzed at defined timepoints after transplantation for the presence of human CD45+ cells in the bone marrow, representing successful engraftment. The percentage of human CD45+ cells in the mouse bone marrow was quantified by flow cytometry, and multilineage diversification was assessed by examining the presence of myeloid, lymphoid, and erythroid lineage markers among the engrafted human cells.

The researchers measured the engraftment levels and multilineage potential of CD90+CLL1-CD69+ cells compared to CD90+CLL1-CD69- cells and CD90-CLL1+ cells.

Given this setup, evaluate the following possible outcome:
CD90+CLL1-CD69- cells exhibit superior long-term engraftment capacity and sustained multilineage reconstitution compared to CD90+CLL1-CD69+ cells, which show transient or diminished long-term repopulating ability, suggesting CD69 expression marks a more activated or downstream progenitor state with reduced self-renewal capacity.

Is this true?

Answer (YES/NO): NO